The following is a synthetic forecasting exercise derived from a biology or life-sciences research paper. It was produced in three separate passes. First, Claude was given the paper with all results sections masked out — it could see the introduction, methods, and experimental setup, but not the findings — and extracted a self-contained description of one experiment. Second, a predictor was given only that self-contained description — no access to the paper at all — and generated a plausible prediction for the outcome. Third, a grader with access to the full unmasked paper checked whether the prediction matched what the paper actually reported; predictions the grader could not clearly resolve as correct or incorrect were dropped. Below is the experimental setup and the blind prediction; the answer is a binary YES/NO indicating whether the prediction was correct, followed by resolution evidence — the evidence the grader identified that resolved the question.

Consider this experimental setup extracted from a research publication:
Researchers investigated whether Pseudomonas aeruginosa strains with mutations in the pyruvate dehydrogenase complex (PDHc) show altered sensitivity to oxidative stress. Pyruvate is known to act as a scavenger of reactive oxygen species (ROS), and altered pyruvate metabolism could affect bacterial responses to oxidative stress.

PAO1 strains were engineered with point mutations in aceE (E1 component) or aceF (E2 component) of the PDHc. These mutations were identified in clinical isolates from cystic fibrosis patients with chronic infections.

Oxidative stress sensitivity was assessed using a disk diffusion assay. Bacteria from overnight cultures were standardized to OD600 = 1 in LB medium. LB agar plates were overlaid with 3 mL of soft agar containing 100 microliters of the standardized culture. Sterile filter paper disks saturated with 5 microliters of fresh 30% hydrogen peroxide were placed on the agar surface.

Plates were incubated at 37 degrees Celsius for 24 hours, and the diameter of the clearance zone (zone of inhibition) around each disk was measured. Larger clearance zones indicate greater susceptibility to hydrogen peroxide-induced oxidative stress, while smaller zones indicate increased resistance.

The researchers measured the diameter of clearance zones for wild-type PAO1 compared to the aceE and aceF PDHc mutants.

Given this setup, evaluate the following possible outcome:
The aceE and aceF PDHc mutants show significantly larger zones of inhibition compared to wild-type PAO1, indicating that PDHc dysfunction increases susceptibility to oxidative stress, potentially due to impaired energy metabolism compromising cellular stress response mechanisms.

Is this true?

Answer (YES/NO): NO